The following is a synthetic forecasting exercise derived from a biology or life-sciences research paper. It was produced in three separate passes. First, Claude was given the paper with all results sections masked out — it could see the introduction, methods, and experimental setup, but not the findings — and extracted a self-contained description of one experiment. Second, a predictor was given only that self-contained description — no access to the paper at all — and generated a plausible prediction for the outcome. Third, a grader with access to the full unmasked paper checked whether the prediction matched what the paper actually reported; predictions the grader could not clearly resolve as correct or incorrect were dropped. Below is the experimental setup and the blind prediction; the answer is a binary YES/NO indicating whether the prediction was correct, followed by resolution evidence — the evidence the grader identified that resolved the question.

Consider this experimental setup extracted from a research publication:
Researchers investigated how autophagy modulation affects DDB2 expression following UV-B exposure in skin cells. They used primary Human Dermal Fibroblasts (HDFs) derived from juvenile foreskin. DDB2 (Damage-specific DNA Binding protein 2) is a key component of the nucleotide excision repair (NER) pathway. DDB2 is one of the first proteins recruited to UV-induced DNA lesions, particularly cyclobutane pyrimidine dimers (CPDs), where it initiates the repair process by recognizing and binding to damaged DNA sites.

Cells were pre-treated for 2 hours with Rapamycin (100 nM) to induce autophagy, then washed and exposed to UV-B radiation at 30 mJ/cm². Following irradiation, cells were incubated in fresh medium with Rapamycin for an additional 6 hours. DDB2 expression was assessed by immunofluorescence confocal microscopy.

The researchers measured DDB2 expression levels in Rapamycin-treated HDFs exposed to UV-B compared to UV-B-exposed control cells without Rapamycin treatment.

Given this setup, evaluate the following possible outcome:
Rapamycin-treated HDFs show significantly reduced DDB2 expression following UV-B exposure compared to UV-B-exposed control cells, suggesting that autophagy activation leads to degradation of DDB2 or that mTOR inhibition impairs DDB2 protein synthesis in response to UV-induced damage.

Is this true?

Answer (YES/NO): YES